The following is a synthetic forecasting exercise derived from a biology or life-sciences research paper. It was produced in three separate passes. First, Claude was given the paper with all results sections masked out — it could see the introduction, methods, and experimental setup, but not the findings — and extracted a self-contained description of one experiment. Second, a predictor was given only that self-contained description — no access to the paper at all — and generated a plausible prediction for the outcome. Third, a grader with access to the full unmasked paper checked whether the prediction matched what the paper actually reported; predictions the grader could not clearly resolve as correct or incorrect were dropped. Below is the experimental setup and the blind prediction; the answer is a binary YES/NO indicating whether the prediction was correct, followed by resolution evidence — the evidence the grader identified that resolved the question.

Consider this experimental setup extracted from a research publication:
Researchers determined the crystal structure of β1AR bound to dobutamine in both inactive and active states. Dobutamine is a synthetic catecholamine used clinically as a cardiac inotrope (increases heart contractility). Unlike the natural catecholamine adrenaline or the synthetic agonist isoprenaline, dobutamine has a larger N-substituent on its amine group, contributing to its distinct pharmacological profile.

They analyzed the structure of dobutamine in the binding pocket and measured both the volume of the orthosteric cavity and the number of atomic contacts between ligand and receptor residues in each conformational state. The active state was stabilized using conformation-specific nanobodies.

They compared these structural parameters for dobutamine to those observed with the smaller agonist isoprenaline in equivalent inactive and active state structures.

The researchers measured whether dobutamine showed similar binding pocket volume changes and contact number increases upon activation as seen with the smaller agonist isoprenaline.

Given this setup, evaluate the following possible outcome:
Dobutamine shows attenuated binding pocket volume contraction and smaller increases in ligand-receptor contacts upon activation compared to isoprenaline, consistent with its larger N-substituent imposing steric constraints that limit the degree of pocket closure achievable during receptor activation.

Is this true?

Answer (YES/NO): YES